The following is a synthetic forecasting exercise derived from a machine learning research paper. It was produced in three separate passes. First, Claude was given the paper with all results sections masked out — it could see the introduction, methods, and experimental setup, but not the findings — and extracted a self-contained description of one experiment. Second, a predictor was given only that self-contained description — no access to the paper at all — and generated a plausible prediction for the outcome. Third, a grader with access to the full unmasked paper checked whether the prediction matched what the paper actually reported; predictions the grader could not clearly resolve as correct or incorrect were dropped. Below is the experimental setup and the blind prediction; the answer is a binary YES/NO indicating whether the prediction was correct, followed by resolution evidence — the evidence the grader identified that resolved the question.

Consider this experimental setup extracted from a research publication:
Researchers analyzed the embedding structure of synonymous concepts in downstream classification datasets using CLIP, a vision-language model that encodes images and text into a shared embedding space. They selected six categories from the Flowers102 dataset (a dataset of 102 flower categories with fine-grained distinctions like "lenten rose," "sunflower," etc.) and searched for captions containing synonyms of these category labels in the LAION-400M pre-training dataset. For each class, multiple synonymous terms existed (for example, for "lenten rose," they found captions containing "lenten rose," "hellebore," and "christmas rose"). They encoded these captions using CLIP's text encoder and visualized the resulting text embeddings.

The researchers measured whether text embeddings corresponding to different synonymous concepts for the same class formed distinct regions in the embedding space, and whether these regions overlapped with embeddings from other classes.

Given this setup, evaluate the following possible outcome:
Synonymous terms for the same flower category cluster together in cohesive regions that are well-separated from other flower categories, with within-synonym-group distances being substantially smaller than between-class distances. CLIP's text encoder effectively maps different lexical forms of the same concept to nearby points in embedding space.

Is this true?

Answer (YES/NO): NO